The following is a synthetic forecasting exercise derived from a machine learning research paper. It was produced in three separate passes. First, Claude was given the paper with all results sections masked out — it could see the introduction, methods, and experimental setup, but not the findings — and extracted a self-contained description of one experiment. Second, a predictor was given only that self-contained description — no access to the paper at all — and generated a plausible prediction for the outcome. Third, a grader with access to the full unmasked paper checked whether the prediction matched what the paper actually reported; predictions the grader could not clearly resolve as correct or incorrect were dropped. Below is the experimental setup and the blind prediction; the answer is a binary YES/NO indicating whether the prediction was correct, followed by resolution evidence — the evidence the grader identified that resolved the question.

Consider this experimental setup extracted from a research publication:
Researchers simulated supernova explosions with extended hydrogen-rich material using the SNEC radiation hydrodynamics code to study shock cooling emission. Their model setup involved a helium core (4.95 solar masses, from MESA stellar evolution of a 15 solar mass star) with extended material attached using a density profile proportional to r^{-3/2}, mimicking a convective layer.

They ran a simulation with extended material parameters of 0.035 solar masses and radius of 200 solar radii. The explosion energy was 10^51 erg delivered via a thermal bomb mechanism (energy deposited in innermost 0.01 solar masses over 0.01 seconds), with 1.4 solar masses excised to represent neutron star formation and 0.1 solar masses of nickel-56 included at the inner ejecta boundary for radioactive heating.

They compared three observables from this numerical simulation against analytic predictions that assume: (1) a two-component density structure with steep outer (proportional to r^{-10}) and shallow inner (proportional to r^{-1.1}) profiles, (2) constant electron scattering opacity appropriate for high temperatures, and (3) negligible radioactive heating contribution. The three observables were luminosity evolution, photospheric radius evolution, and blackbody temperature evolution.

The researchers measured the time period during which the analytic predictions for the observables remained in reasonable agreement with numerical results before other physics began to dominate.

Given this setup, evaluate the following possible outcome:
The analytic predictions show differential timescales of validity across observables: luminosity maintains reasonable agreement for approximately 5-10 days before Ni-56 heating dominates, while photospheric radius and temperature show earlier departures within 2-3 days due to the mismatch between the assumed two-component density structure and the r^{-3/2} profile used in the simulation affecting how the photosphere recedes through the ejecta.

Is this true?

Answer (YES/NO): NO